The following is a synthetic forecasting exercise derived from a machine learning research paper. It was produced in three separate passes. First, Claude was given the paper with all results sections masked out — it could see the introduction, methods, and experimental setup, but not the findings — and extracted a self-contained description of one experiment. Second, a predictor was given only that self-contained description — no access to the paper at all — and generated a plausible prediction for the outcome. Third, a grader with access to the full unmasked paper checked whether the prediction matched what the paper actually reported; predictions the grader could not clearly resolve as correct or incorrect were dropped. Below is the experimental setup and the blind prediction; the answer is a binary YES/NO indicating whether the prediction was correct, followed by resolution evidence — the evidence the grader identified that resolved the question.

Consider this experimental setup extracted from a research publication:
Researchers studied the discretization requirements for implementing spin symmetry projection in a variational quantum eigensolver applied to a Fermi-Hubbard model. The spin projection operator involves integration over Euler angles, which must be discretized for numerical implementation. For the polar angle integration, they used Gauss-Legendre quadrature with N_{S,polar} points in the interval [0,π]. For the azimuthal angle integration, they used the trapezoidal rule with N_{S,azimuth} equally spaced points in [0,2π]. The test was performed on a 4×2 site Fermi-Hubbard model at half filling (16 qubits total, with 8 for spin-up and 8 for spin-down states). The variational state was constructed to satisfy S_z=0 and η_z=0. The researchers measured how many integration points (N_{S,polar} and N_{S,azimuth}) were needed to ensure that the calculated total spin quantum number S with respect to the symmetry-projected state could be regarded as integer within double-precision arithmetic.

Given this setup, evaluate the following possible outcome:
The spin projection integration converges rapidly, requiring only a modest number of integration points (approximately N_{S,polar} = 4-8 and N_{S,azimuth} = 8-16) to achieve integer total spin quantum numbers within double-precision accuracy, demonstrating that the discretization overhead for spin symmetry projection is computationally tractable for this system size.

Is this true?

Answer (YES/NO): NO